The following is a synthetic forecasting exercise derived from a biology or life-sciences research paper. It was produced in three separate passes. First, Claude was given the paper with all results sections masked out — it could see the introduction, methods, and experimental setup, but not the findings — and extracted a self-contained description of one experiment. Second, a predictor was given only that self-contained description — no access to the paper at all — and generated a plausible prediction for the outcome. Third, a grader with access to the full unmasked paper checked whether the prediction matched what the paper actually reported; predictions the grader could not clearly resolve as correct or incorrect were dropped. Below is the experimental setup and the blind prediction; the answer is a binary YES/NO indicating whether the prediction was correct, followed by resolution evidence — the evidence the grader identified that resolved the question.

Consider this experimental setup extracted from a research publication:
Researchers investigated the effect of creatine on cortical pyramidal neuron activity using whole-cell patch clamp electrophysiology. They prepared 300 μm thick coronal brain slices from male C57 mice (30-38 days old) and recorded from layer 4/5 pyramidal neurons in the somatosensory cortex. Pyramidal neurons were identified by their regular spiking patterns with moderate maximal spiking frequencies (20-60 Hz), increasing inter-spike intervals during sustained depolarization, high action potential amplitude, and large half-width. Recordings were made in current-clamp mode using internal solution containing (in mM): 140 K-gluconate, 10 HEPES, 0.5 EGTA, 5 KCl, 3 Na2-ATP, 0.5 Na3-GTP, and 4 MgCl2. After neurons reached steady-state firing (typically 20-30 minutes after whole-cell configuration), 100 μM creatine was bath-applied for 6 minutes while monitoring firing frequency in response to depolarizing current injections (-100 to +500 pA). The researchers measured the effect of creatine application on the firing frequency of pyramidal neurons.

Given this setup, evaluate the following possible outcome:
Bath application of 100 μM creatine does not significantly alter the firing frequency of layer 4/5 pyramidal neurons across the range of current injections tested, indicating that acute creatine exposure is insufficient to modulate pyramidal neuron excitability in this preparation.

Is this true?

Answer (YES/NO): NO